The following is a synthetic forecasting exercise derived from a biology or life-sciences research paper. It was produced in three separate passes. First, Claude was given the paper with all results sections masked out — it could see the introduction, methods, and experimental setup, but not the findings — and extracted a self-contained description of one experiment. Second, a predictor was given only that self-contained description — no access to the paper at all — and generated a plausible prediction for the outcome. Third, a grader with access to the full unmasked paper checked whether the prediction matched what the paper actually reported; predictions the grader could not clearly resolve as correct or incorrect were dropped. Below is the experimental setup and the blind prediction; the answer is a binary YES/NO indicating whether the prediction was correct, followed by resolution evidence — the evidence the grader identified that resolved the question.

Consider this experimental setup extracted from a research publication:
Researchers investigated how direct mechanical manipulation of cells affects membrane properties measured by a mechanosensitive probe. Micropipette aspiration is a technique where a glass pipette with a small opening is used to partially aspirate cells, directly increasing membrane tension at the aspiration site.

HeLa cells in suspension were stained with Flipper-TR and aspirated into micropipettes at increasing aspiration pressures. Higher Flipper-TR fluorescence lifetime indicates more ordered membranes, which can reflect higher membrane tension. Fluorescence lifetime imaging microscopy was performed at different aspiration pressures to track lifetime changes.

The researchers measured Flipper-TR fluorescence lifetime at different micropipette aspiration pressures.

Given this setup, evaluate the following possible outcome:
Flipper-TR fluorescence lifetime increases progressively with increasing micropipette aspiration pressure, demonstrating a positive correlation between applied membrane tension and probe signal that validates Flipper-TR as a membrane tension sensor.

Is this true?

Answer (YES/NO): YES